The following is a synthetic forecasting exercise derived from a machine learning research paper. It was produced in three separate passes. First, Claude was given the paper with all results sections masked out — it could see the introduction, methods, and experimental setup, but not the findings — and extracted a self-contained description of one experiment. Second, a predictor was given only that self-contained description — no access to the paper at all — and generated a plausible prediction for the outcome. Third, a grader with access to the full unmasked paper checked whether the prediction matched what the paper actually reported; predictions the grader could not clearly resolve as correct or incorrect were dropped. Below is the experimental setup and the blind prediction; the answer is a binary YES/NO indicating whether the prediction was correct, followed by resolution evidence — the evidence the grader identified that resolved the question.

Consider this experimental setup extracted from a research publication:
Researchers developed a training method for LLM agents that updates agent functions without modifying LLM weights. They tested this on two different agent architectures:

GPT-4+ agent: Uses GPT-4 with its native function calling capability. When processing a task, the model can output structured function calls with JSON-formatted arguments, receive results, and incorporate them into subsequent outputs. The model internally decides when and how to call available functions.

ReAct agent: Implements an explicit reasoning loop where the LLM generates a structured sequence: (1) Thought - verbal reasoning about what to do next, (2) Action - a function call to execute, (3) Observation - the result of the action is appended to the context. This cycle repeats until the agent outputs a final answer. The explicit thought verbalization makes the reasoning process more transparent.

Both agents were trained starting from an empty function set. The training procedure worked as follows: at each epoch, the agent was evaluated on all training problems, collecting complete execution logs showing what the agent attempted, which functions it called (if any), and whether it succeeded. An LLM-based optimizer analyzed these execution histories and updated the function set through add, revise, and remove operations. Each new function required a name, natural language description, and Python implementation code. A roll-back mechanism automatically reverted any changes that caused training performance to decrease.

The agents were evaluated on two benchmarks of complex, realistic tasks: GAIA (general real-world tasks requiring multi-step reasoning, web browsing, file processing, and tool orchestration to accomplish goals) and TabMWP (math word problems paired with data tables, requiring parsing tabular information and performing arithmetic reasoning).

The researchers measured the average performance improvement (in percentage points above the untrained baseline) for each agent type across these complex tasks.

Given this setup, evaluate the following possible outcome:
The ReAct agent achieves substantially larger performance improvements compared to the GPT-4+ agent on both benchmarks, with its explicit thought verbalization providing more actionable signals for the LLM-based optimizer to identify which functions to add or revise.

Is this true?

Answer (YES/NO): NO